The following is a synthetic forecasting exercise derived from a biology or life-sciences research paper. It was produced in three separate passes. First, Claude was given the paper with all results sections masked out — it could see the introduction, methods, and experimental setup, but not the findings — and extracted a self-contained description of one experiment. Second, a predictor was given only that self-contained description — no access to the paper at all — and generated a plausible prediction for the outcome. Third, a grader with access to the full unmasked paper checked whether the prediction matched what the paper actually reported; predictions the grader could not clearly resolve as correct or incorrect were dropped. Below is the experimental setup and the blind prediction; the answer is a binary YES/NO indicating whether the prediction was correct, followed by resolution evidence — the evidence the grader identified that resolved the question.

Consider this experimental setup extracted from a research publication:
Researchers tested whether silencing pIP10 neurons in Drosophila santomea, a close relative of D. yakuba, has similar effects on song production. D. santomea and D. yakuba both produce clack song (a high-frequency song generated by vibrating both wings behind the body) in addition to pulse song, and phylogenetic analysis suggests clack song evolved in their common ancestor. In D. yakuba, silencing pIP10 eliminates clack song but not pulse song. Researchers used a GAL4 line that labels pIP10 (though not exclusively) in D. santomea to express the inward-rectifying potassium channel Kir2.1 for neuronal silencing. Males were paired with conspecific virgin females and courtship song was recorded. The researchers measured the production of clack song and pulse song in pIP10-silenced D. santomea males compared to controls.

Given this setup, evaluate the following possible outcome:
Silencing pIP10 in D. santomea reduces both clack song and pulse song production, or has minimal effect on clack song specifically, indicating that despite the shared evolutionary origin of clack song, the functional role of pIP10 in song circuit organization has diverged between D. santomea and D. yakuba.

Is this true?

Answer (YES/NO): NO